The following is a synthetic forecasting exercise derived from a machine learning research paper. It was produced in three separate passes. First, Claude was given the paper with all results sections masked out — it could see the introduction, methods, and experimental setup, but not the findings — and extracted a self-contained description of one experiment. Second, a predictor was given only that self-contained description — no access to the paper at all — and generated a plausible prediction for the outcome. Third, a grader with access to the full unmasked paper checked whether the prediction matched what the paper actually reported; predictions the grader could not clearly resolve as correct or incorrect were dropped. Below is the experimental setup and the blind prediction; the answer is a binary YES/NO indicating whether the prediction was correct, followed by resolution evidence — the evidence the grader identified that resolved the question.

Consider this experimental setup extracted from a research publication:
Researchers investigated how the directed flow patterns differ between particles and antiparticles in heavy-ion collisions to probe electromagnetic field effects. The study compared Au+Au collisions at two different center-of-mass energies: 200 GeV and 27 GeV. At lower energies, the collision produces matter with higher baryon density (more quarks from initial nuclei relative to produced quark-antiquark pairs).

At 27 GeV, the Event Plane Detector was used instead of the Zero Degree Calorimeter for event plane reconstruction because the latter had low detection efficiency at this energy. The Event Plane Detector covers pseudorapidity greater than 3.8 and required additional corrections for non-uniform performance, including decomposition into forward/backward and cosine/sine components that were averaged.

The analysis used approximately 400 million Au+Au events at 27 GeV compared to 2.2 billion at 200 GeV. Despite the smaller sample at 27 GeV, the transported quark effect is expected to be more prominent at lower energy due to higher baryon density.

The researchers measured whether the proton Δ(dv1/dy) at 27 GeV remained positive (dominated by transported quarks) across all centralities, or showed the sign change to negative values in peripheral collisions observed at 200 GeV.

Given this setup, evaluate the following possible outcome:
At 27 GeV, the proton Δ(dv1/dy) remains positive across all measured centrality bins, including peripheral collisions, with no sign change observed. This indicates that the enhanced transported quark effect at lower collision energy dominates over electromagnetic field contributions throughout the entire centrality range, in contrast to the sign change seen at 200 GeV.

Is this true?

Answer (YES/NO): NO